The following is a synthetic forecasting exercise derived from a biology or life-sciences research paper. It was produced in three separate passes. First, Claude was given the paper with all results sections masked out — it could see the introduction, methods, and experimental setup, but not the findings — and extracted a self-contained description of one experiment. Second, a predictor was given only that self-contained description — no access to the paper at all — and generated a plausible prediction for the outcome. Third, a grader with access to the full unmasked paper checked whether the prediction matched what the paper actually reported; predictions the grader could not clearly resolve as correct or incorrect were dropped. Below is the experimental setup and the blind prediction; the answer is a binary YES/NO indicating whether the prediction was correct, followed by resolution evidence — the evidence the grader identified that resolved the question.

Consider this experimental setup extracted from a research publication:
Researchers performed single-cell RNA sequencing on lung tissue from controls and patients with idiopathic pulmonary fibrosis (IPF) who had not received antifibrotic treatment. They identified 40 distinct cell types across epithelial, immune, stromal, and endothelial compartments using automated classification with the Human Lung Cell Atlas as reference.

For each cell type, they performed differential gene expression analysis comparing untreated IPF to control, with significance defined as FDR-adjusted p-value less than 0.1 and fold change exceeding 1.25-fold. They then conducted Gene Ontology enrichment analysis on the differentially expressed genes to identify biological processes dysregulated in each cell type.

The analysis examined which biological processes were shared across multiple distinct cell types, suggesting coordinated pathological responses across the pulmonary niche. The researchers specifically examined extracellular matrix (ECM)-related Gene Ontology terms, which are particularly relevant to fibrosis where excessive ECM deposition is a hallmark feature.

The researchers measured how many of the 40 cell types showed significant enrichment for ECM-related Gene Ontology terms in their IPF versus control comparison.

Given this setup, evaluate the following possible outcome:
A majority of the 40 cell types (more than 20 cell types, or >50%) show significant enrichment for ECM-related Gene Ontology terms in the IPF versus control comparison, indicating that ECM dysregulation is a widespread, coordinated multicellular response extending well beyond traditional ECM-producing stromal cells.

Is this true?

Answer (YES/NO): NO